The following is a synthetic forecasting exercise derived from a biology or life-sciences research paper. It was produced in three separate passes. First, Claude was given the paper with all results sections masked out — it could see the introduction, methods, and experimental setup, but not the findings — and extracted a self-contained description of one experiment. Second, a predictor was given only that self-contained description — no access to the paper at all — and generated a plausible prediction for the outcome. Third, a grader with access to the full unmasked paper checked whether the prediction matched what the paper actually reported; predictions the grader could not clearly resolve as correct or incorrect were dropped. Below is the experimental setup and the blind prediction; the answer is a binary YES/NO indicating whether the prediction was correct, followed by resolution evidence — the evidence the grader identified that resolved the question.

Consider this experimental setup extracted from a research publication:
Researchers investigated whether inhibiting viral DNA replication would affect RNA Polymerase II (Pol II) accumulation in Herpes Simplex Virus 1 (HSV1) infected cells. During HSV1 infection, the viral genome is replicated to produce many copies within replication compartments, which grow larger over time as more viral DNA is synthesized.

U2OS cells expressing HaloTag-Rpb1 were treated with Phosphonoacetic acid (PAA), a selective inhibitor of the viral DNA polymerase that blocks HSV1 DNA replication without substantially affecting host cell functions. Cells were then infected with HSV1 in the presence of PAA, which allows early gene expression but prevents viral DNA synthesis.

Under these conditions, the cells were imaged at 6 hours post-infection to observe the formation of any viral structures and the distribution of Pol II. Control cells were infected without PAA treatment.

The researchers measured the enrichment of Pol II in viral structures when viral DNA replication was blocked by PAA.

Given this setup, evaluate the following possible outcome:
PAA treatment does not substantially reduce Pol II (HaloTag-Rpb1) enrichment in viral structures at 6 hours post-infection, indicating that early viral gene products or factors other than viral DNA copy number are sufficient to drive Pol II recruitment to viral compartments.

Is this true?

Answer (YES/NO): NO